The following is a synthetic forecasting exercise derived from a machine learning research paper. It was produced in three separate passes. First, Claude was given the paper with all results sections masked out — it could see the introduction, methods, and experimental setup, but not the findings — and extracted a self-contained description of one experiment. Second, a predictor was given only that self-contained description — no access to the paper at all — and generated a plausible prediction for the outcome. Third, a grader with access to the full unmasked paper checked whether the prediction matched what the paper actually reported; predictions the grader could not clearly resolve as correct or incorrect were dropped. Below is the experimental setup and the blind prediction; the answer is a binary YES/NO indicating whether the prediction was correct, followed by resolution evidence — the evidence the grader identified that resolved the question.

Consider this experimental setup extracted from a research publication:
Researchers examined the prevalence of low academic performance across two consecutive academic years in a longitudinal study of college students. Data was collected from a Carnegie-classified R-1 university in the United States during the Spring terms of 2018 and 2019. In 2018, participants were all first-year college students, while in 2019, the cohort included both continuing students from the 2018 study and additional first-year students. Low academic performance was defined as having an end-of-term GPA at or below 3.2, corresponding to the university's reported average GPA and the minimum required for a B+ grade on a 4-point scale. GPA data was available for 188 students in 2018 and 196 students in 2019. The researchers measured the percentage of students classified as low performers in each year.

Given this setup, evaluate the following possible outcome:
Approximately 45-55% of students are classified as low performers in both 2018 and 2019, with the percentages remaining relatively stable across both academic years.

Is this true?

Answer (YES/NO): NO